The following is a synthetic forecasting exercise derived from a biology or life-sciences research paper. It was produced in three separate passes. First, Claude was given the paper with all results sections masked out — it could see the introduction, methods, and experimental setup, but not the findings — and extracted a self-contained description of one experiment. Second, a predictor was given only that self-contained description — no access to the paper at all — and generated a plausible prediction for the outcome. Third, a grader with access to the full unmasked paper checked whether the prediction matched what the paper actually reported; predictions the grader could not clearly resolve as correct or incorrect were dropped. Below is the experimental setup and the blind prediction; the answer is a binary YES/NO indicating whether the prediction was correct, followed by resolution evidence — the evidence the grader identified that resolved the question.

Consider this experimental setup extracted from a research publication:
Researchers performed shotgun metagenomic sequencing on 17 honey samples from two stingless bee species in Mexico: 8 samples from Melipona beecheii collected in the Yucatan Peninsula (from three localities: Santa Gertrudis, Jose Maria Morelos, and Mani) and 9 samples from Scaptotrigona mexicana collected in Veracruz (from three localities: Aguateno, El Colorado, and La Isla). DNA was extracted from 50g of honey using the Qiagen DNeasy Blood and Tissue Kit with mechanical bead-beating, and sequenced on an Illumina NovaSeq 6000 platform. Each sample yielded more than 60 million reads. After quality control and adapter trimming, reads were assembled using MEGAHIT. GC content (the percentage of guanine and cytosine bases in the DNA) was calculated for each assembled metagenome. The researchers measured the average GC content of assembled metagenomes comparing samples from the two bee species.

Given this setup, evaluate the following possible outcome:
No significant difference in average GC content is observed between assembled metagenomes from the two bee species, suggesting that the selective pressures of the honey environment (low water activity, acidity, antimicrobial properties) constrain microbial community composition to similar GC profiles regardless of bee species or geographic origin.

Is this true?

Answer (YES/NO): NO